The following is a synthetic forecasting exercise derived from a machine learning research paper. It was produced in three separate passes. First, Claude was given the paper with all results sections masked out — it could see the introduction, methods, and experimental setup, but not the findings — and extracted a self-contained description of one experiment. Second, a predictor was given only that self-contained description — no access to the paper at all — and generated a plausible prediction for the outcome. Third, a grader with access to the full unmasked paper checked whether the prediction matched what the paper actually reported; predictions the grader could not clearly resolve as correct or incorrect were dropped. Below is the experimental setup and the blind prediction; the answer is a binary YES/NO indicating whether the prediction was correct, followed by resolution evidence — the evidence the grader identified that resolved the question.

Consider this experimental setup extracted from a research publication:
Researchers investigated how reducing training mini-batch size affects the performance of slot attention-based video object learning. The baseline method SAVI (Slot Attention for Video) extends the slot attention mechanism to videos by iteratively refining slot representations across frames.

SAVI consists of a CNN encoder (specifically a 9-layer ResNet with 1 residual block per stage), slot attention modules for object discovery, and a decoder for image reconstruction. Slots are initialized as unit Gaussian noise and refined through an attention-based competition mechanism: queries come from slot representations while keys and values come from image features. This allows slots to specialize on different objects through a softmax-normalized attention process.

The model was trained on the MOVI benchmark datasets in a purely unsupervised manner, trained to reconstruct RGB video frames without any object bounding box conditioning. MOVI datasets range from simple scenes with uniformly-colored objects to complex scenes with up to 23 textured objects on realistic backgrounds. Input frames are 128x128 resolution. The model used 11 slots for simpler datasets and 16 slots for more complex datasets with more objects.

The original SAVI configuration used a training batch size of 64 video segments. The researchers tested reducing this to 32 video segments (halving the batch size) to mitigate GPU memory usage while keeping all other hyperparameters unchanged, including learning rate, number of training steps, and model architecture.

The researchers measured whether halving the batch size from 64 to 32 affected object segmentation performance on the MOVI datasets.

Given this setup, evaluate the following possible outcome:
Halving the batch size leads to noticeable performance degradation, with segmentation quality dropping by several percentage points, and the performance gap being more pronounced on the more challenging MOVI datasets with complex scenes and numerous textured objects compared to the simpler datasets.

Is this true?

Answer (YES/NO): NO